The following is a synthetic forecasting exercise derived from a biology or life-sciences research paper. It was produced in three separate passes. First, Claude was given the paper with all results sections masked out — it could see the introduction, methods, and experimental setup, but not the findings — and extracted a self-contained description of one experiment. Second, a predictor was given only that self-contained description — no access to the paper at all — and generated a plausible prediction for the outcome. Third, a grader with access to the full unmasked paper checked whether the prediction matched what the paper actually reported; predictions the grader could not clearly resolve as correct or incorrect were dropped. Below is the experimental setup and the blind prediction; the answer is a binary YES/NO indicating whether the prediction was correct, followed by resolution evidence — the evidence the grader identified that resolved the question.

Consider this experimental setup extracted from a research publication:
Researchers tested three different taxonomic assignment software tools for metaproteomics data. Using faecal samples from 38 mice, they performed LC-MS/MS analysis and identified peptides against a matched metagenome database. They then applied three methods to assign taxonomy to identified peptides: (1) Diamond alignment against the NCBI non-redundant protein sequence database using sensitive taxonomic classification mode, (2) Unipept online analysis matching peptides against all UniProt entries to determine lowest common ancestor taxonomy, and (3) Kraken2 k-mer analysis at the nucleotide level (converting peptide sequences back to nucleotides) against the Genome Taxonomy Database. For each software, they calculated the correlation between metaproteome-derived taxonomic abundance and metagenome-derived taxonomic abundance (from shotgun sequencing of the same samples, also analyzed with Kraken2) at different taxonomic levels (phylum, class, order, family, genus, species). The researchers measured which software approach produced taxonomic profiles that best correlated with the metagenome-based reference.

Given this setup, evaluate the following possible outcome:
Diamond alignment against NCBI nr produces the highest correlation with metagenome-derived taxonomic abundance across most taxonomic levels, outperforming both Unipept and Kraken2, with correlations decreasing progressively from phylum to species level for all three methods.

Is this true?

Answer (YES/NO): NO